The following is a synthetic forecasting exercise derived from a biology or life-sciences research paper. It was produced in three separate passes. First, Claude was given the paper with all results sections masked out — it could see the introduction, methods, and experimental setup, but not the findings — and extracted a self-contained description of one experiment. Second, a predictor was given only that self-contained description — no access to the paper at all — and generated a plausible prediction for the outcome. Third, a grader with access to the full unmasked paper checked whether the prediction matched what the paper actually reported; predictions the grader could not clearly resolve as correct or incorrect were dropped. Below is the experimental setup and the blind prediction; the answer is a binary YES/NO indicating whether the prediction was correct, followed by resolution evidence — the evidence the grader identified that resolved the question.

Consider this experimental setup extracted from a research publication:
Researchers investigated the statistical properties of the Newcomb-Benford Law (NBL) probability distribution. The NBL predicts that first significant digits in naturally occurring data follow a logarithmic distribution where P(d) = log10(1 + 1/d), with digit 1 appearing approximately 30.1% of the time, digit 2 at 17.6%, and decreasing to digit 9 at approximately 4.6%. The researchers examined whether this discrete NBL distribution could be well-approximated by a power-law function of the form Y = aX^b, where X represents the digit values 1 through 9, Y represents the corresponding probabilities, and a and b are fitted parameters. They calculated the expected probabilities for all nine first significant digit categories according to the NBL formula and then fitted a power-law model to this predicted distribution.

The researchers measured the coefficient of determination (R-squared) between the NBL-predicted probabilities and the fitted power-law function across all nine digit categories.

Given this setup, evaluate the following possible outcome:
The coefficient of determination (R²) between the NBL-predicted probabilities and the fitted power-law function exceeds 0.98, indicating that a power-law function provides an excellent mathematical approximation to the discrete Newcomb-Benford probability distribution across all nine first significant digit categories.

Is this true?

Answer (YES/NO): YES